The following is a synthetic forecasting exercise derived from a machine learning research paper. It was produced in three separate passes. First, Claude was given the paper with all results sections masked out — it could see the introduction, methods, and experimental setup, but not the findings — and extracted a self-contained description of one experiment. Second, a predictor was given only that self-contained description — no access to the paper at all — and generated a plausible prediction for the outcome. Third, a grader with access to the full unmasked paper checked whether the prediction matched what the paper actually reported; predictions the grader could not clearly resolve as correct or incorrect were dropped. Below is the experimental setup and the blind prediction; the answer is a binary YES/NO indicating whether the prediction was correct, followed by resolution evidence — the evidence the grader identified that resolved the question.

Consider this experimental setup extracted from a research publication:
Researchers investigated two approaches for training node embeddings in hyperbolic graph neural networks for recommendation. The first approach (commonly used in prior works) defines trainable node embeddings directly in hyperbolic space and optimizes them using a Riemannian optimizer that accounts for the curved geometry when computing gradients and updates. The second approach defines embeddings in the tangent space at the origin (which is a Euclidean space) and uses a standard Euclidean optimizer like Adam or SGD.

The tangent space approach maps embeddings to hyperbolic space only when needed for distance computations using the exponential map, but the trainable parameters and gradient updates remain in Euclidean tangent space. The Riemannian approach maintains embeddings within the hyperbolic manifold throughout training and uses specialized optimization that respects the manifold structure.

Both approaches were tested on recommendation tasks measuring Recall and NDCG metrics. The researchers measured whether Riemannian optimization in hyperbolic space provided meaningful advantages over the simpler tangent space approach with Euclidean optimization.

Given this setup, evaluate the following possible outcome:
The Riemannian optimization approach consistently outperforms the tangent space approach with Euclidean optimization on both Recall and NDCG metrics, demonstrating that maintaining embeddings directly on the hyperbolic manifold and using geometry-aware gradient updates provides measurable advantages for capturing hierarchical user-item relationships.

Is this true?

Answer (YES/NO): NO